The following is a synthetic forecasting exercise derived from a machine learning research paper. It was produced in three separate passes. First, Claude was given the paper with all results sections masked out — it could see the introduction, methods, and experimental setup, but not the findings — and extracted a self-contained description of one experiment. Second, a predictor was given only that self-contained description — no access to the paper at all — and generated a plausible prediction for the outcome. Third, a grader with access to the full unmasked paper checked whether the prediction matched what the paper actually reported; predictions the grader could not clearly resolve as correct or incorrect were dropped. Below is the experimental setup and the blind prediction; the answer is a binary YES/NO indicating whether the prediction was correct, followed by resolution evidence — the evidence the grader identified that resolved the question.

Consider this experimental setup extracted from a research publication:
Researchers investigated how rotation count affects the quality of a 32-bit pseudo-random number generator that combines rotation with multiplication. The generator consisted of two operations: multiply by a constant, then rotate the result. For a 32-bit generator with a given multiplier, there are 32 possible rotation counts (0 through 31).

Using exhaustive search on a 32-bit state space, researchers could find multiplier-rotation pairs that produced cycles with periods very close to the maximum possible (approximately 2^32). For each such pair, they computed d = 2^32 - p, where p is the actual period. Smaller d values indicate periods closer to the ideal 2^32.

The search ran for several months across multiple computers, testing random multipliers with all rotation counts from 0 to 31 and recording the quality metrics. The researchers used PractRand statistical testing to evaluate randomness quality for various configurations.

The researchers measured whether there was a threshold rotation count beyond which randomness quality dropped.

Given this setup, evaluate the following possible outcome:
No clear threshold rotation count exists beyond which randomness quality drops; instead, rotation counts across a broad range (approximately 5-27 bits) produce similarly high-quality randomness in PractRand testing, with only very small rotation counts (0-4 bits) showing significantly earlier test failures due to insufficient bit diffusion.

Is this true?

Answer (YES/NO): NO